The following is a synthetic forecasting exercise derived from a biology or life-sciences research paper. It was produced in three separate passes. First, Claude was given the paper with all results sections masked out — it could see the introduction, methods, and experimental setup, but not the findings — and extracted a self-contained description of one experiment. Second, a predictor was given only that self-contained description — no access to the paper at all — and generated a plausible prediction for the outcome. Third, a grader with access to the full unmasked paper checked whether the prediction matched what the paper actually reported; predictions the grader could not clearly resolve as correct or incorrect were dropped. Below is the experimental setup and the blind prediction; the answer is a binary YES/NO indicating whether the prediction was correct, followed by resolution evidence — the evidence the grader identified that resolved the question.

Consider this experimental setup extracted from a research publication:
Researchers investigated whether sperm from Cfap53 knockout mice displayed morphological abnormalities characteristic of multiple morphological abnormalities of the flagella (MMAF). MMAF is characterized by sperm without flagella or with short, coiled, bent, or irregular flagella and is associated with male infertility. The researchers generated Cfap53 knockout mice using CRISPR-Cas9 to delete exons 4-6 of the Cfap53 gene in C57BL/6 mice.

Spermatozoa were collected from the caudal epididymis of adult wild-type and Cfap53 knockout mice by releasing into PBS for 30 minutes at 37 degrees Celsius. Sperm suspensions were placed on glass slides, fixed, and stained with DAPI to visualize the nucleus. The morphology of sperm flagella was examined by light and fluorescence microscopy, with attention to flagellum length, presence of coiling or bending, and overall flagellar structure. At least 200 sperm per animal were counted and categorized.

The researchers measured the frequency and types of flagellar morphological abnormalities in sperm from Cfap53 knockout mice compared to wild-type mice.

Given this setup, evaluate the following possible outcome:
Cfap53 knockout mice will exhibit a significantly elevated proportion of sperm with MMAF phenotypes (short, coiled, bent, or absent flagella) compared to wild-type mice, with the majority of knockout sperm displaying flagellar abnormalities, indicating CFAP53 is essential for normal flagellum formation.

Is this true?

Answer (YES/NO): YES